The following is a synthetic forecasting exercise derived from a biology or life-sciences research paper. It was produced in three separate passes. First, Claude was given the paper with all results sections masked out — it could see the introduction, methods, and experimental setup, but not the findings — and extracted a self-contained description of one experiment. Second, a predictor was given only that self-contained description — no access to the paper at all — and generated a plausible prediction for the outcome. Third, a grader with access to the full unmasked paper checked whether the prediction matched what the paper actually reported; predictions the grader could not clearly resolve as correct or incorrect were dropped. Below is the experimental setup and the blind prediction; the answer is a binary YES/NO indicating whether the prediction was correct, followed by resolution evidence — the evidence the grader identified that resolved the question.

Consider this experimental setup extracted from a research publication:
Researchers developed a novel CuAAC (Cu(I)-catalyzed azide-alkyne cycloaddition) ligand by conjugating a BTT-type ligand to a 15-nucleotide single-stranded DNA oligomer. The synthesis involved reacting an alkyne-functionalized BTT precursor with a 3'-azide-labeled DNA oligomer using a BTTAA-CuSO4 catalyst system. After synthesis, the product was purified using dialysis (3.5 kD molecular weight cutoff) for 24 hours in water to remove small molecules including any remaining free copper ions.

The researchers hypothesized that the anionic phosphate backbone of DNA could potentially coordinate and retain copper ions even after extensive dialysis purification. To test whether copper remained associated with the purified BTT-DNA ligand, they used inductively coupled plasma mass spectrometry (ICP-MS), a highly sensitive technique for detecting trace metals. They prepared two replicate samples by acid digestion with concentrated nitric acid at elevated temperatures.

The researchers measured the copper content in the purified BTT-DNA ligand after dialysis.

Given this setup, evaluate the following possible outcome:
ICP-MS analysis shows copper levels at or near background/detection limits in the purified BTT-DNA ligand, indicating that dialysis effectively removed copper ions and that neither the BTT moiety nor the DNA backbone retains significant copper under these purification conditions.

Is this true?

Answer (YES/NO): NO